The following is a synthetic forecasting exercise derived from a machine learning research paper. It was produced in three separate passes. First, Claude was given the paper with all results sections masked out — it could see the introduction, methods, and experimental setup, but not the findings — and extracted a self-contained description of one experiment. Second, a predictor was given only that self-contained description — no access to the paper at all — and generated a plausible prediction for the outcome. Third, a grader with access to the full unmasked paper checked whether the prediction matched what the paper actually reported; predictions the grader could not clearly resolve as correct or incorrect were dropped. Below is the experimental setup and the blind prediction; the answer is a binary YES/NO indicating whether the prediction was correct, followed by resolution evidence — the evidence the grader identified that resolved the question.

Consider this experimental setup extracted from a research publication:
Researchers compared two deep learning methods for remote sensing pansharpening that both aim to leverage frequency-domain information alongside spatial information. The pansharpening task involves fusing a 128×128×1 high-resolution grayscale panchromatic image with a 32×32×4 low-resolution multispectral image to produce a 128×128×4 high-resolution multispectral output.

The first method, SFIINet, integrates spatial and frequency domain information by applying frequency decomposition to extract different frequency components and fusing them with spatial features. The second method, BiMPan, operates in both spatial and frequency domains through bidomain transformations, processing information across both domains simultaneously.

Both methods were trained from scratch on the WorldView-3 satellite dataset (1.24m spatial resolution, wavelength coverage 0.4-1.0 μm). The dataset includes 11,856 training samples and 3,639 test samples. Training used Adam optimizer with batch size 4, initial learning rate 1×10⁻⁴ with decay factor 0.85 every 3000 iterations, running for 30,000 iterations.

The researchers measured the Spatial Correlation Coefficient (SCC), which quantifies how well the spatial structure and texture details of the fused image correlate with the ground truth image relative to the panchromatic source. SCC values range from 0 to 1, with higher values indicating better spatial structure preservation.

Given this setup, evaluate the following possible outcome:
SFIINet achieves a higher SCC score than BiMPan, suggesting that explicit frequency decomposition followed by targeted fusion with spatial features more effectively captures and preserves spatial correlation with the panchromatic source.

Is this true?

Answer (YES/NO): NO